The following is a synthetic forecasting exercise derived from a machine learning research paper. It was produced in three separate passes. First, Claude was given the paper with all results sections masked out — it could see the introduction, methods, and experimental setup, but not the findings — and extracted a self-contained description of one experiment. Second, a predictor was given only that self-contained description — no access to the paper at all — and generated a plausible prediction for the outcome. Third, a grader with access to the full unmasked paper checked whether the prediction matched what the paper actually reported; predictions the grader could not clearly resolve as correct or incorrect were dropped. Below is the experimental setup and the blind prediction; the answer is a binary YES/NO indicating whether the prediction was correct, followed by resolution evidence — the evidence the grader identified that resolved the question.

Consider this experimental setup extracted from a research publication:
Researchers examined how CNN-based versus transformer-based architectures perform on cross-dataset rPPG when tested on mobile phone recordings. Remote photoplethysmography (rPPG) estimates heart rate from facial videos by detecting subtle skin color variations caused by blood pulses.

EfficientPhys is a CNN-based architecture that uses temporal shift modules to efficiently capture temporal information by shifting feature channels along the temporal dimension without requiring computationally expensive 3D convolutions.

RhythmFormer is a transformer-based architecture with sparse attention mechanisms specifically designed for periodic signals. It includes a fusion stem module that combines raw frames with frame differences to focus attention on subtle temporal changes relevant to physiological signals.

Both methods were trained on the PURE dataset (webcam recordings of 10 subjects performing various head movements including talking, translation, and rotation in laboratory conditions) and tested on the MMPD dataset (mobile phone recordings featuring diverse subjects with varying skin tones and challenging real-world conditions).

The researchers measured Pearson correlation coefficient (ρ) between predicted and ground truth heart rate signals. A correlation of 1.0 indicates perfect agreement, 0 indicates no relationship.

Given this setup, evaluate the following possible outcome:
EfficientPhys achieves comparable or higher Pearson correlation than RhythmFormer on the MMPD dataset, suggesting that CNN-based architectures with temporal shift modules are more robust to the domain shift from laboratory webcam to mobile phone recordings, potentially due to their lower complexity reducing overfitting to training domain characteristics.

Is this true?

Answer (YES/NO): NO